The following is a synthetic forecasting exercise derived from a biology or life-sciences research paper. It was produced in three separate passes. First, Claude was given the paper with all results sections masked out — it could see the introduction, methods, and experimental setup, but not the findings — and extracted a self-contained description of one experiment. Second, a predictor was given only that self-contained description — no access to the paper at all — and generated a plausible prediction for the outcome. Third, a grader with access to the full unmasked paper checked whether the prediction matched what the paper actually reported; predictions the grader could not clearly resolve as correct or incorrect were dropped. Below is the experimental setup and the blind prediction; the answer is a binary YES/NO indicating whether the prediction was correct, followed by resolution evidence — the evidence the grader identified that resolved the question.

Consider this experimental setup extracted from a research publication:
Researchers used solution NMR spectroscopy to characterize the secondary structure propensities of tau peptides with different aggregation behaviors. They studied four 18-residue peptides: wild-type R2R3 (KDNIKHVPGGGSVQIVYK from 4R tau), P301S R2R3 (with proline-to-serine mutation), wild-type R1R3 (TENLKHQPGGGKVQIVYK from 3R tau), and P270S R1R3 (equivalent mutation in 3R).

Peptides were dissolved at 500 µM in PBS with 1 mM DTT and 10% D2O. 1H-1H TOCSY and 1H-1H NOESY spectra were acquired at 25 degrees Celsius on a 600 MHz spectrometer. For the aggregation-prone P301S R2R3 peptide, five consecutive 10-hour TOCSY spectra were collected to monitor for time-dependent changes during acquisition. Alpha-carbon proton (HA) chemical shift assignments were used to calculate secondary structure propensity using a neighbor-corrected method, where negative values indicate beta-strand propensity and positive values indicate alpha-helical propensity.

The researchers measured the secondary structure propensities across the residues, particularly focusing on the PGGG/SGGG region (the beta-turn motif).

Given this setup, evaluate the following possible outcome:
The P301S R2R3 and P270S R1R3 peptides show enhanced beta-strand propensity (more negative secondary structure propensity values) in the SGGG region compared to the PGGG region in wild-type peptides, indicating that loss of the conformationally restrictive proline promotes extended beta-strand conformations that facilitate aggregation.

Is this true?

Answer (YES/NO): NO